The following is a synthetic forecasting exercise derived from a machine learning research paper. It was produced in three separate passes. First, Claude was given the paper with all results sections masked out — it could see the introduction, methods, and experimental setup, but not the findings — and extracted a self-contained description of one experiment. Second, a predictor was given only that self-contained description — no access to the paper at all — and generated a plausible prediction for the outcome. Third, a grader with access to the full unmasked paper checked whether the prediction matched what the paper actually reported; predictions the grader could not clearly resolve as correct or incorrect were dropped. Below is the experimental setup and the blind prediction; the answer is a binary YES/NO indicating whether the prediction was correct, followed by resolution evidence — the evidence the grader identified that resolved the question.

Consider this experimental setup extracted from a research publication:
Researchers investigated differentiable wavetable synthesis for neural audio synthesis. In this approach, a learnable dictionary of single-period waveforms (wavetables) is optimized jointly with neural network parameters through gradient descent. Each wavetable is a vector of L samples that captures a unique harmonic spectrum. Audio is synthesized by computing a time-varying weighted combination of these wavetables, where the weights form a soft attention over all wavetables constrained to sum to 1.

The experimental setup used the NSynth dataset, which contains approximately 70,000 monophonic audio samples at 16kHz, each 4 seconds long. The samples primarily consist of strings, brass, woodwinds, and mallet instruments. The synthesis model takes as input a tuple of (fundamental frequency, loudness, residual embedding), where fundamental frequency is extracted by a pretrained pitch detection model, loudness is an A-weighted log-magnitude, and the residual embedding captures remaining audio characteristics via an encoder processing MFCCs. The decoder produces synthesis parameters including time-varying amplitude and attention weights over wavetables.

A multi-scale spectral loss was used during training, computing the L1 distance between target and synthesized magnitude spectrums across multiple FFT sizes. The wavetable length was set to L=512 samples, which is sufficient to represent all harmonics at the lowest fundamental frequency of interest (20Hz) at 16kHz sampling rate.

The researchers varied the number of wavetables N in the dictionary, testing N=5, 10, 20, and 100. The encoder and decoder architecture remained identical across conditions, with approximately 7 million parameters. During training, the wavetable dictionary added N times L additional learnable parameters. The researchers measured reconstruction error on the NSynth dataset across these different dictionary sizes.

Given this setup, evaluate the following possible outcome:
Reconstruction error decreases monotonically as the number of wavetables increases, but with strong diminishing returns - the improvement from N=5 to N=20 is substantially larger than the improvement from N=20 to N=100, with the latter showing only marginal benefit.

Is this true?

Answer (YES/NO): NO